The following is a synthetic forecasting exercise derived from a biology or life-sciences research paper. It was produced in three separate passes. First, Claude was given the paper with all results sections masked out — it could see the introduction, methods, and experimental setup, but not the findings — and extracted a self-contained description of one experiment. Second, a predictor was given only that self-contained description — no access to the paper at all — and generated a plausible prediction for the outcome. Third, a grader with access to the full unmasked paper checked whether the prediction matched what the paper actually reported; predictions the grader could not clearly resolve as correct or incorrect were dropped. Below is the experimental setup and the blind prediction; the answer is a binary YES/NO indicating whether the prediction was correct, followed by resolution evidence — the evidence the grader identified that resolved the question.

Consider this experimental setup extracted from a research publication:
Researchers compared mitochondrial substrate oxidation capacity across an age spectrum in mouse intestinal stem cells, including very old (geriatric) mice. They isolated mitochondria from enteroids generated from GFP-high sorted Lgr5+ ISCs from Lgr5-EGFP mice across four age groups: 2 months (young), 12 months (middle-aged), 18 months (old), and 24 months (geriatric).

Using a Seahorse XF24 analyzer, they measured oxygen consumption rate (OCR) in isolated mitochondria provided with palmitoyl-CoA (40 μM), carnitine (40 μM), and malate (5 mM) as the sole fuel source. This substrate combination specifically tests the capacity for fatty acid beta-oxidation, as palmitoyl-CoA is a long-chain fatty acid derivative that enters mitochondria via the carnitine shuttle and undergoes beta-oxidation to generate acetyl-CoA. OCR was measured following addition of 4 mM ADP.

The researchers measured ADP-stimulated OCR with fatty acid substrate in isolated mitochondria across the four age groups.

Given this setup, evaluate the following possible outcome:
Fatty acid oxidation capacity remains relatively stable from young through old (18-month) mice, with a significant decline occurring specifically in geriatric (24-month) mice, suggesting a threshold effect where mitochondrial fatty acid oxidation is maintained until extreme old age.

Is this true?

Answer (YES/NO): NO